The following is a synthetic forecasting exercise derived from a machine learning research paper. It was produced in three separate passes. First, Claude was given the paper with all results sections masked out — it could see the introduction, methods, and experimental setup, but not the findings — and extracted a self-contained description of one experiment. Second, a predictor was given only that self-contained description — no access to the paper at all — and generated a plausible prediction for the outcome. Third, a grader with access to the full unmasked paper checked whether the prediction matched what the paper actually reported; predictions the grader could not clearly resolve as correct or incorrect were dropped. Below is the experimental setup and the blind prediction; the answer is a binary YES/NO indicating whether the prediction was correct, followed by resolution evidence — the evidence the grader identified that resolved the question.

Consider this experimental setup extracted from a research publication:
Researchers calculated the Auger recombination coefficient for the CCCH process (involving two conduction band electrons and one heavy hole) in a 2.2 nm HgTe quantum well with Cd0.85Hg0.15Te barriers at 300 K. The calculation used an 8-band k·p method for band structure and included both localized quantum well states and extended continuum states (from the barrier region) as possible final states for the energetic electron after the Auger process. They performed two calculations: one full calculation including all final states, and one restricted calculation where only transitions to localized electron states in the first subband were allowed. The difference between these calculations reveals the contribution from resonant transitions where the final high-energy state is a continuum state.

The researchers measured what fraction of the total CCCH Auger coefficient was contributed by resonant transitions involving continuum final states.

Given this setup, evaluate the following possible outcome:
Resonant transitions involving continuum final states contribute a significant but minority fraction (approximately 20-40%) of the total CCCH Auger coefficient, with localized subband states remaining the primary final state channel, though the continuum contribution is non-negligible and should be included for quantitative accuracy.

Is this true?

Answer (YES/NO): NO